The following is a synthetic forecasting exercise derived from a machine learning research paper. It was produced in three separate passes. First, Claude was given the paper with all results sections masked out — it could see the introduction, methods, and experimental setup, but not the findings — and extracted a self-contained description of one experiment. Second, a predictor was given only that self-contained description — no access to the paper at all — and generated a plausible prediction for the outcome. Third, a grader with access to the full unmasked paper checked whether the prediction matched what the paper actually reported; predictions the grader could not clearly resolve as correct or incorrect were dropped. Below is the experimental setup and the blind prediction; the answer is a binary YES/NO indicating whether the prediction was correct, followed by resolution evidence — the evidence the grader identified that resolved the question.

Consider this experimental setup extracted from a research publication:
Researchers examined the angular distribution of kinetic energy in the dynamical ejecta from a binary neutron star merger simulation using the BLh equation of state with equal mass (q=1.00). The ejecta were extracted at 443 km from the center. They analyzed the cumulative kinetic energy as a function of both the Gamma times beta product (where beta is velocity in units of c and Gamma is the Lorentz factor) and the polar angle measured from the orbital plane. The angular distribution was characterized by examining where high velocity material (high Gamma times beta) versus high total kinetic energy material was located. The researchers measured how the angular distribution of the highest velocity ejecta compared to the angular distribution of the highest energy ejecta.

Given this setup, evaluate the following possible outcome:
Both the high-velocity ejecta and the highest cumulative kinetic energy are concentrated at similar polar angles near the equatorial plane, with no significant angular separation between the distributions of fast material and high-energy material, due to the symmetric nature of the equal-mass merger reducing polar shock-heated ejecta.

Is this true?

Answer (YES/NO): NO